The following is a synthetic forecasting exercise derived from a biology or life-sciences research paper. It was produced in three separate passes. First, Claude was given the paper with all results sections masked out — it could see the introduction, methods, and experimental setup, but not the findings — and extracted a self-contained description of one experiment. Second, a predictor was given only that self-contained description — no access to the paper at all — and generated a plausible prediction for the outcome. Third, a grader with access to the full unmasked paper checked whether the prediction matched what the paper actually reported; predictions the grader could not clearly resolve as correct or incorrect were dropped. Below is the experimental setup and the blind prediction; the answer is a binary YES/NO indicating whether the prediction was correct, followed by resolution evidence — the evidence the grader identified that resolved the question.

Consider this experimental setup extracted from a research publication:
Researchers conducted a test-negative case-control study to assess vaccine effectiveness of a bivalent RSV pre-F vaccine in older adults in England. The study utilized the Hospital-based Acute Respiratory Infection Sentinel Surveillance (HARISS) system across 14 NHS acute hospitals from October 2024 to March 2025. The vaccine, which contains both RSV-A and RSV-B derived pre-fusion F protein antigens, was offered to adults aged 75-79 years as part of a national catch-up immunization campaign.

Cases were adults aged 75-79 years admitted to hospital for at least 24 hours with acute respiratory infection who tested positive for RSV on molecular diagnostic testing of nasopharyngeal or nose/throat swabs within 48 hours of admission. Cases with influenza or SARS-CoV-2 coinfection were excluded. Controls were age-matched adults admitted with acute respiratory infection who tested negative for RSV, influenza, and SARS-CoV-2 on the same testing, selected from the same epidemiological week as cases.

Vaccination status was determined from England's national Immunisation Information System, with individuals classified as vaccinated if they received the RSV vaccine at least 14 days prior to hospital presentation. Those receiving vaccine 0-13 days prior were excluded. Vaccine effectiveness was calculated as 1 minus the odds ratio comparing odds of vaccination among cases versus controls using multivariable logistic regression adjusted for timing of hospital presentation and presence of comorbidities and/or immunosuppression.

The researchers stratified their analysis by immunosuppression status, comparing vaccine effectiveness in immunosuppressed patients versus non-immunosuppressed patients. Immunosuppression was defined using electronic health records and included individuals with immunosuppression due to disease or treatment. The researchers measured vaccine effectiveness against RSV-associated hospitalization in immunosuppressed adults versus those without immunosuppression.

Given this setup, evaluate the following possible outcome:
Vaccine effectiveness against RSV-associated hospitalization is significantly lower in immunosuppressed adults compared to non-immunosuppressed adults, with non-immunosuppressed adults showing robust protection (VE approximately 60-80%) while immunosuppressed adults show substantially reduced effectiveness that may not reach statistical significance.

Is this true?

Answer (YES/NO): NO